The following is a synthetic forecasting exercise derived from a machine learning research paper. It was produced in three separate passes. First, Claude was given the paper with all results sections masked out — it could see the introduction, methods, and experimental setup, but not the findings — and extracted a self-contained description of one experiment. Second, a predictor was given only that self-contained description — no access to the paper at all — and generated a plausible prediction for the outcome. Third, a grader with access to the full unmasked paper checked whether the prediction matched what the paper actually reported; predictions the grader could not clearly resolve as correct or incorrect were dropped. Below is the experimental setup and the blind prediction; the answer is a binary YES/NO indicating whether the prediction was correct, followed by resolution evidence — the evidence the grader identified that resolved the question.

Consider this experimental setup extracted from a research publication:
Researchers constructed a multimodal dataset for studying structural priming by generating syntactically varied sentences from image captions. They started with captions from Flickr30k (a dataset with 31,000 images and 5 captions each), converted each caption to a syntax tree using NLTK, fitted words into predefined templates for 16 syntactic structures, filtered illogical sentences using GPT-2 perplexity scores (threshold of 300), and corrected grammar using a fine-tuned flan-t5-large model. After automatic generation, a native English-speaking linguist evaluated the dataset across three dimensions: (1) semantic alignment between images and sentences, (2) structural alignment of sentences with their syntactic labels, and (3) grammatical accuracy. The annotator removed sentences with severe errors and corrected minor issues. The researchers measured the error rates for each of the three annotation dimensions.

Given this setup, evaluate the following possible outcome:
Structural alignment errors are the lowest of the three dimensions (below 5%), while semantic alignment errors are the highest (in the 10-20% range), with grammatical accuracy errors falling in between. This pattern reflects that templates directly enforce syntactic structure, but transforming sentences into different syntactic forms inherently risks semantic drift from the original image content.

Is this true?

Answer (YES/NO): YES